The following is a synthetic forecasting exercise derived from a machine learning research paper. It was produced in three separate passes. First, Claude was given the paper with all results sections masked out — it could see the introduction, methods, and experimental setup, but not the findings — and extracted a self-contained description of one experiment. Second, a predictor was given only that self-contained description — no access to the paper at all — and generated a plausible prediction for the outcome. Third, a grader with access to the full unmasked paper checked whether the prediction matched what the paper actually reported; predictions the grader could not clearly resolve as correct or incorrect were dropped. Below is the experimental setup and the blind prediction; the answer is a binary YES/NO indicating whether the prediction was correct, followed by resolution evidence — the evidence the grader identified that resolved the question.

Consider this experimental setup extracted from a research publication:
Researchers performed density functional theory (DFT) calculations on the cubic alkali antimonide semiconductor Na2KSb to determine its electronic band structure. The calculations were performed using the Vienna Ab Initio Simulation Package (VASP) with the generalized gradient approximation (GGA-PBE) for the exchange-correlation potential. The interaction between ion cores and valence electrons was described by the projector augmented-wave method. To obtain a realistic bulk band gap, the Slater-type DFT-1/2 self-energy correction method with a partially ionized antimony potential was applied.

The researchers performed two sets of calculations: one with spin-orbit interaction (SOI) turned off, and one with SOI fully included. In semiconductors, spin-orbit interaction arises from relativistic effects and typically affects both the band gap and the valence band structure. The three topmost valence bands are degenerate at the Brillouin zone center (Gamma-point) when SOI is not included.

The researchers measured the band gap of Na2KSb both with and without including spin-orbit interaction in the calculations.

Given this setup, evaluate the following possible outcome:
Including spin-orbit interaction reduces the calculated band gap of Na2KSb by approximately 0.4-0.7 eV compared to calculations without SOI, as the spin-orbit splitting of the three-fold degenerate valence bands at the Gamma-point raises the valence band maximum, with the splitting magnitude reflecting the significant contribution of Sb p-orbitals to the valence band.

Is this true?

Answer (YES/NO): NO